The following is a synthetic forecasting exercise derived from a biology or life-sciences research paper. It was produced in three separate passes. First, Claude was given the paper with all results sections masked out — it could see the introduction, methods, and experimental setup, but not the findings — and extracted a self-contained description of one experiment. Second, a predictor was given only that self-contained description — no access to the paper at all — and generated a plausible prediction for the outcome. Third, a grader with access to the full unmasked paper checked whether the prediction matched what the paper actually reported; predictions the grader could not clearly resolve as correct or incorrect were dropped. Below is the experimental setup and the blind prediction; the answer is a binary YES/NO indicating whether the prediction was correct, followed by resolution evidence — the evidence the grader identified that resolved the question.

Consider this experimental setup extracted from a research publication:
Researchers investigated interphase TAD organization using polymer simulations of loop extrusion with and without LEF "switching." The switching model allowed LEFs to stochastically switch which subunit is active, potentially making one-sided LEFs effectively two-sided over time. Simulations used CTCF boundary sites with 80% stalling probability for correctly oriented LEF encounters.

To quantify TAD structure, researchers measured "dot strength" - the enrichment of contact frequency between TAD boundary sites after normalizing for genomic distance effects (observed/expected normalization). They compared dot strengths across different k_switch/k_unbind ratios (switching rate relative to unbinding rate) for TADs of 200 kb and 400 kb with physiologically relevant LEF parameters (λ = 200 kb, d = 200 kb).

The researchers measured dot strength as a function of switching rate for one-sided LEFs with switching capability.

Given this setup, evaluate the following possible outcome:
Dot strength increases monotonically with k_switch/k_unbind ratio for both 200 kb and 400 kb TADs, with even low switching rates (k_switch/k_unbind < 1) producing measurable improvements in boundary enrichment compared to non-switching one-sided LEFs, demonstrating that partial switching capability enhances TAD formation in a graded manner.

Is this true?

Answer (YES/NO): NO